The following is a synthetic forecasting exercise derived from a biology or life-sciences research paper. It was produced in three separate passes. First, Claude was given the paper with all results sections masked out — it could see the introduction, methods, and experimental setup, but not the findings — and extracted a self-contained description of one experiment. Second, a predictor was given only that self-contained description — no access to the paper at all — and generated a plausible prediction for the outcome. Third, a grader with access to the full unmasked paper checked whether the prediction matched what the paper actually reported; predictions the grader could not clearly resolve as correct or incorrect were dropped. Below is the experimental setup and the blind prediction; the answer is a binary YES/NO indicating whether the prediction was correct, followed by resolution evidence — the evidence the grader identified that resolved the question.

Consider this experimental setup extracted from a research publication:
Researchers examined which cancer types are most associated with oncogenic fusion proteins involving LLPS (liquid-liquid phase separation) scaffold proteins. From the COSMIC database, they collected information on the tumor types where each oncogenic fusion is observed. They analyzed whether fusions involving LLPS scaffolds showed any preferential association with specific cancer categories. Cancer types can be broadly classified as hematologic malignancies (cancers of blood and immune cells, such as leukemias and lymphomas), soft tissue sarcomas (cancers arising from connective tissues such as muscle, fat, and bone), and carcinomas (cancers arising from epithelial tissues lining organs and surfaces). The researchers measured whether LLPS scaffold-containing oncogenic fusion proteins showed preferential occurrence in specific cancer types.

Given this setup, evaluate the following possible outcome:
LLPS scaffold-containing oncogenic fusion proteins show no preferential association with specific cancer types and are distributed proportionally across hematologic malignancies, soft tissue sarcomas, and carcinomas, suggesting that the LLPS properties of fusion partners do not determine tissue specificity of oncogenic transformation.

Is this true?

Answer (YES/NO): NO